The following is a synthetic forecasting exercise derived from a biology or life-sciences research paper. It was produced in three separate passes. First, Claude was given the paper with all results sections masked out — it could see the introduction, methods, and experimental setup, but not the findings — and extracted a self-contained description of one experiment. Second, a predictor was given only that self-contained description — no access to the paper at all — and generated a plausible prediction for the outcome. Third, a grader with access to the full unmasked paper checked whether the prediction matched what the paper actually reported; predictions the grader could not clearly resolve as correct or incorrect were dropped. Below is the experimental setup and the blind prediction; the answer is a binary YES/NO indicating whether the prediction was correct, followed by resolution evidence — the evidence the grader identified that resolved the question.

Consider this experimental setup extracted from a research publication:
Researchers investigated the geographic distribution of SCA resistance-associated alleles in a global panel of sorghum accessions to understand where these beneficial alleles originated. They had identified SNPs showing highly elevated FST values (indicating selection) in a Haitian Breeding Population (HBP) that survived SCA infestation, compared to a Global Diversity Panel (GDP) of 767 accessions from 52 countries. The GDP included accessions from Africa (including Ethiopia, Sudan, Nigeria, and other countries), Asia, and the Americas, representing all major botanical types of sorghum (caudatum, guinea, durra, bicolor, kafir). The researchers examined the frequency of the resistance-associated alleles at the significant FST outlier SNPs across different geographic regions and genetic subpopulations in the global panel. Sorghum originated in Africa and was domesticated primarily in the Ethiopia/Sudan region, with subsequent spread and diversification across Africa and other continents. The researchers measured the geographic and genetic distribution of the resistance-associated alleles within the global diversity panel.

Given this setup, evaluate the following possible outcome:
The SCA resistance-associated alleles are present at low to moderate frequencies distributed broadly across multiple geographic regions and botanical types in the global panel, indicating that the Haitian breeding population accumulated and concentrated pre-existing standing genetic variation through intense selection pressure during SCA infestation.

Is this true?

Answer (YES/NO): NO